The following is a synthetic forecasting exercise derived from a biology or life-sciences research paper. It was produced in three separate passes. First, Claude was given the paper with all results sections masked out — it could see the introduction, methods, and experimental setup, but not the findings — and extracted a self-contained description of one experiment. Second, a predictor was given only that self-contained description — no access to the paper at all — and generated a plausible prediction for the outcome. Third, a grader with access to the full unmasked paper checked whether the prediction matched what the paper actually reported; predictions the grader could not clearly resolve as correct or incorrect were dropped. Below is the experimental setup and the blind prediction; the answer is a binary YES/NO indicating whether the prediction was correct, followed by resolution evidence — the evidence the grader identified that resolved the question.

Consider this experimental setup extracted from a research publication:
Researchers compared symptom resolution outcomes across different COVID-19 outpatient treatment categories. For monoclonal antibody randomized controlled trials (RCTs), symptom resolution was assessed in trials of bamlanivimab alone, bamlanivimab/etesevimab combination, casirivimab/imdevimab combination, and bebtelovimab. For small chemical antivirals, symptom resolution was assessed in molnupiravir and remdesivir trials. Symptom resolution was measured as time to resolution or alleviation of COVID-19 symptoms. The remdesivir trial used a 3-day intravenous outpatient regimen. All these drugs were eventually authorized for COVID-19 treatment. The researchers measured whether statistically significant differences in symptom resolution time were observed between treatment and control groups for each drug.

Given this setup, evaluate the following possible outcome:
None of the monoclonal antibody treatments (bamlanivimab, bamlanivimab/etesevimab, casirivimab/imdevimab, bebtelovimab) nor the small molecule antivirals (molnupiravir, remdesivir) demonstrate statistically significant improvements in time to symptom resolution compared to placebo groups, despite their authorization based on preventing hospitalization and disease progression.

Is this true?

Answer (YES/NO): NO